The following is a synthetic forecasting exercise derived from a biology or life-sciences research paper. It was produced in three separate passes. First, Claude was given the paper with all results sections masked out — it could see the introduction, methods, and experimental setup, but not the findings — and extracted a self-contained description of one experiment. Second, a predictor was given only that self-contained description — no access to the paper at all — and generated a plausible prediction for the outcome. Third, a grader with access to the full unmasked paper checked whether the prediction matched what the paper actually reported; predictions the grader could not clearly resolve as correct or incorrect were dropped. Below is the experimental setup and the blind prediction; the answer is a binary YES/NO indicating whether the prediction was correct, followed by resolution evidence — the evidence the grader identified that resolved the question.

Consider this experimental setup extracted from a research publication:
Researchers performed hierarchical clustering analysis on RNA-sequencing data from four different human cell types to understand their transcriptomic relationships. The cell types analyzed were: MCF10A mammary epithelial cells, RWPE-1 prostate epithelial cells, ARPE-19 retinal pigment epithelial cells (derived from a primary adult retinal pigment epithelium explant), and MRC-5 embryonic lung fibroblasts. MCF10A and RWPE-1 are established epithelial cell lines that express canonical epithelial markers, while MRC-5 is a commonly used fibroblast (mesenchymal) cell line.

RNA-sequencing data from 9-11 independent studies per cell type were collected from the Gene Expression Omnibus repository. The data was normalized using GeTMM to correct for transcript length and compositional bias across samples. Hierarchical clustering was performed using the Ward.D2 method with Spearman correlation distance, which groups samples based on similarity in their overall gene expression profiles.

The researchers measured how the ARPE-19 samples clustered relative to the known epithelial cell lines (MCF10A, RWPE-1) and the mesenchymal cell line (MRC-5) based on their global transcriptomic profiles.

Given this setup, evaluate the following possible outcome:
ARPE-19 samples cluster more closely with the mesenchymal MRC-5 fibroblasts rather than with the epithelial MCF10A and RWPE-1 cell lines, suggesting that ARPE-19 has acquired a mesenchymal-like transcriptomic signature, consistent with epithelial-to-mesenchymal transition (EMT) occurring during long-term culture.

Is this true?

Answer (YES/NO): YES